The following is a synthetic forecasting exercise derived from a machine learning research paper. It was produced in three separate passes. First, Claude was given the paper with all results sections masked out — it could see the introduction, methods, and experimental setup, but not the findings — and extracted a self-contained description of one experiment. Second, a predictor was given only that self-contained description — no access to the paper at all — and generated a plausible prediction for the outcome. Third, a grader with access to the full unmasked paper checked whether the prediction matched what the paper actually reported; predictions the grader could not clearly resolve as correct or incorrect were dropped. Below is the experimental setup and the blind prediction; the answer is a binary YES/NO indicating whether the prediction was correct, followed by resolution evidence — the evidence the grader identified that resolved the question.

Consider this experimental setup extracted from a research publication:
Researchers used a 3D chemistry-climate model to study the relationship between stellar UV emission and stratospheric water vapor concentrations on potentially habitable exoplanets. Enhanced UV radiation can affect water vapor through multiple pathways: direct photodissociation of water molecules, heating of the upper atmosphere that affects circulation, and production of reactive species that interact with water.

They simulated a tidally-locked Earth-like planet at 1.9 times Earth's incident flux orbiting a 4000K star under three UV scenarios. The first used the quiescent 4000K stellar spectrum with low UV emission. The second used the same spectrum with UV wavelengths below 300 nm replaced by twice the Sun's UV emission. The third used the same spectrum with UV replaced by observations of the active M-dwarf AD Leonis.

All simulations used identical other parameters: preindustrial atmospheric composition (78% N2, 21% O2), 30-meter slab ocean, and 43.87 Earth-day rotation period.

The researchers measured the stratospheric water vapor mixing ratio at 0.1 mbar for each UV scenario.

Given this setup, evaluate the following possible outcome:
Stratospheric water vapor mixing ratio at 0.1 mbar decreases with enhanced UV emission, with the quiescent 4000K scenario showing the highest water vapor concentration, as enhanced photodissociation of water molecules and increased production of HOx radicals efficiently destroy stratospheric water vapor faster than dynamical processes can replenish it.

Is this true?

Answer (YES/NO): NO